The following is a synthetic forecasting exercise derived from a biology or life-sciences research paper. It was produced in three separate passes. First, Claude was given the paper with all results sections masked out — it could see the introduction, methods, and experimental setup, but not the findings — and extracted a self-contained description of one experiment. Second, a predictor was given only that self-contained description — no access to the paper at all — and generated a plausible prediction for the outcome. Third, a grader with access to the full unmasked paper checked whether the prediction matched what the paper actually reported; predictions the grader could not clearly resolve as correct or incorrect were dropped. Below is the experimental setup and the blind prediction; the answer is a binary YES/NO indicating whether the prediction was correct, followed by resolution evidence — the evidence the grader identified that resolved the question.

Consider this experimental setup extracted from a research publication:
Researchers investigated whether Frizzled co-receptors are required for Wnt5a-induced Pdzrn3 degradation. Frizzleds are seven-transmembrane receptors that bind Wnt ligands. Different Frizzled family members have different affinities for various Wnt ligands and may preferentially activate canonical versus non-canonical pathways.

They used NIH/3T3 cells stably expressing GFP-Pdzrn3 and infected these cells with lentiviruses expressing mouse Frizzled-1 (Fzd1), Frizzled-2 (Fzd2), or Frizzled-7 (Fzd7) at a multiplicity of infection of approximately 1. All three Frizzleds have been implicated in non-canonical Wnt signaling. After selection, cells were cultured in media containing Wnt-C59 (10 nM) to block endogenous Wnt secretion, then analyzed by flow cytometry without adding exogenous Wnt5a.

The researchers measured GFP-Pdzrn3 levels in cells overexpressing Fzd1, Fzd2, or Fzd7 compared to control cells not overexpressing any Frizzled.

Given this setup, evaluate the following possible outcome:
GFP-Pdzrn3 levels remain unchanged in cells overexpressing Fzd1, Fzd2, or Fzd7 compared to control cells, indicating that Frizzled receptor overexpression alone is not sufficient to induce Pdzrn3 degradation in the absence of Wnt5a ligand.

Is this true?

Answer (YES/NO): NO